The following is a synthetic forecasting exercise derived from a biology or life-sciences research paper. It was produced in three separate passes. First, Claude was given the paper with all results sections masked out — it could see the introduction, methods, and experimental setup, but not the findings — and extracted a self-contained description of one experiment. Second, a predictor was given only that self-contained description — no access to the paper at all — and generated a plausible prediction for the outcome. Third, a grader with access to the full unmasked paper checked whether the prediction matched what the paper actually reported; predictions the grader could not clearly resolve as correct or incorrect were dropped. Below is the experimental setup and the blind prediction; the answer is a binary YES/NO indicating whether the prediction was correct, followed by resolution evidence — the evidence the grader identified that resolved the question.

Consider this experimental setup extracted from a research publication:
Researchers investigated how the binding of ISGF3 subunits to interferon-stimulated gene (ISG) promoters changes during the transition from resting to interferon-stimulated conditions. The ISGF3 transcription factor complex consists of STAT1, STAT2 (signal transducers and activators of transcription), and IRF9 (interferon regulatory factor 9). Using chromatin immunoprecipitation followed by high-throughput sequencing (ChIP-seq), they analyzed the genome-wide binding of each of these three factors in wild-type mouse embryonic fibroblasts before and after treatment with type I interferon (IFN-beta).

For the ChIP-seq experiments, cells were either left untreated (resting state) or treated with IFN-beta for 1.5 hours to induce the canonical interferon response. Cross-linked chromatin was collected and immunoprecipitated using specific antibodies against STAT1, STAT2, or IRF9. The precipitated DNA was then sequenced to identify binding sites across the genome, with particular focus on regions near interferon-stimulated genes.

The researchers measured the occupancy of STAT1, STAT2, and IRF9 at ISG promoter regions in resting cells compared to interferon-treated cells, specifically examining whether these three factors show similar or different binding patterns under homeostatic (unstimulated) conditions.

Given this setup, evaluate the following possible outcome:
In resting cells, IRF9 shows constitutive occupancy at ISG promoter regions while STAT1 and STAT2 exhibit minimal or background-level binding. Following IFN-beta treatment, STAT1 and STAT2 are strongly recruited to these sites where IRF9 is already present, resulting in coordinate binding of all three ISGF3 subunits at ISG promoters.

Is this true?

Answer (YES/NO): NO